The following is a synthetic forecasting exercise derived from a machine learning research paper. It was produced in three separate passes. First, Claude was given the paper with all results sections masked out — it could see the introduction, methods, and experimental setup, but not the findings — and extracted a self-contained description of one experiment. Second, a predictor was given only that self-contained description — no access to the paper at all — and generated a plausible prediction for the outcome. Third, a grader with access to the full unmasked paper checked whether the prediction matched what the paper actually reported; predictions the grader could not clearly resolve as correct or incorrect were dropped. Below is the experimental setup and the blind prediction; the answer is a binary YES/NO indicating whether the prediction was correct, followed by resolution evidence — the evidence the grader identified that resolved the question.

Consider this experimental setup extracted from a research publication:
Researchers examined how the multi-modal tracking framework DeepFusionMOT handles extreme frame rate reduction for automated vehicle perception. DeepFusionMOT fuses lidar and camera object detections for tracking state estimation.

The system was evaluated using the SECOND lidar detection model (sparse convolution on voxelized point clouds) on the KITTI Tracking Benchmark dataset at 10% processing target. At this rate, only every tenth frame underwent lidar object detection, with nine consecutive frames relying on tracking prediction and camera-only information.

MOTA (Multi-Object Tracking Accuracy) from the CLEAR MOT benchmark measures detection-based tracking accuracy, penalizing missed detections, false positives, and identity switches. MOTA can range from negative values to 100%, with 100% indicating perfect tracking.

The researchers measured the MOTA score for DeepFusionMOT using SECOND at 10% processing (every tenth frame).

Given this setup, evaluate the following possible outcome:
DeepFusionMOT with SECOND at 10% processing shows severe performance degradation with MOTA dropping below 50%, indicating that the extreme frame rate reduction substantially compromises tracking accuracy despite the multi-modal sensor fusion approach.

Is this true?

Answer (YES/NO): YES